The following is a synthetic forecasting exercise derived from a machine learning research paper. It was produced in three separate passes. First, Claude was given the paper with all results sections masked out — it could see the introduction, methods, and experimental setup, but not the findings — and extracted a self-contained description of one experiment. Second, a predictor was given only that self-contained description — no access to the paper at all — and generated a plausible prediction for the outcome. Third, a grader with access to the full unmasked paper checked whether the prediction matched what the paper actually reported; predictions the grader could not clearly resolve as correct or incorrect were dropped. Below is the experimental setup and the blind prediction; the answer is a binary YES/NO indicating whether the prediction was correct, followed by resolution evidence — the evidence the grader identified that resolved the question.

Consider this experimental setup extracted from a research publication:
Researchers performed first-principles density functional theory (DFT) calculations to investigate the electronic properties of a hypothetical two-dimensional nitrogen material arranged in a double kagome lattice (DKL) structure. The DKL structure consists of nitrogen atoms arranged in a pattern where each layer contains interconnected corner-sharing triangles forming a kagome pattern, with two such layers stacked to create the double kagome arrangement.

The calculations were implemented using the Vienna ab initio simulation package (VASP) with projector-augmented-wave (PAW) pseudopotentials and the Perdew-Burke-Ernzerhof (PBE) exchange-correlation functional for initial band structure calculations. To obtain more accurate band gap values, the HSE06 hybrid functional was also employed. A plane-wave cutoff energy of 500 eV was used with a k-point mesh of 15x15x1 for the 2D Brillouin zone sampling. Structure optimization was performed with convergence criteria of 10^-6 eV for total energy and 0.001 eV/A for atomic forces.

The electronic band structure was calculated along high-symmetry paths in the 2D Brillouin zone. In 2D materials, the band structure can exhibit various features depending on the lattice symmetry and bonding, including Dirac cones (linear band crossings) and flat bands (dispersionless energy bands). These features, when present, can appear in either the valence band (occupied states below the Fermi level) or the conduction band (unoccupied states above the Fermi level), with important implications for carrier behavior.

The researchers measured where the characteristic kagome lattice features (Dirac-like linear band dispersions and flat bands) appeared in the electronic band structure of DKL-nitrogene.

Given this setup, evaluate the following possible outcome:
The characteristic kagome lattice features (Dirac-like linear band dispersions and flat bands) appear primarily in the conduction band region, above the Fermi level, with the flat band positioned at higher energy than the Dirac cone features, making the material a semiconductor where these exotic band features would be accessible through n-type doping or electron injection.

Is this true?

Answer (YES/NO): NO